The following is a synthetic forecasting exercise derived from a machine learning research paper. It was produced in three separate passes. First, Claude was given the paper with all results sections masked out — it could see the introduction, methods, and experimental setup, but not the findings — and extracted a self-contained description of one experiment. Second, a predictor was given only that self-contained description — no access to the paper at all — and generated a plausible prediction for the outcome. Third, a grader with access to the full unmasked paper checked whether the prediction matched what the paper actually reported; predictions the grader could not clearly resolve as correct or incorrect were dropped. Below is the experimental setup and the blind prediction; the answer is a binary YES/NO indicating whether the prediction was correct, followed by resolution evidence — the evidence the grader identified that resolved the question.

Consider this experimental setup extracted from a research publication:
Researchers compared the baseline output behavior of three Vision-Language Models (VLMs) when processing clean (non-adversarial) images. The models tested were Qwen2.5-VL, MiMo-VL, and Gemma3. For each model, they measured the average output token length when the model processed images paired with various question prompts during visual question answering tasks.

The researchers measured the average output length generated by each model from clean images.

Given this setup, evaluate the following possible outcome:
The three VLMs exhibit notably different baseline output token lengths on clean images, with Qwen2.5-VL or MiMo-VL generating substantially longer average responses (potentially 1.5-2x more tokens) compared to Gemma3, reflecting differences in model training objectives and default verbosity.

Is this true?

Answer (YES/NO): NO